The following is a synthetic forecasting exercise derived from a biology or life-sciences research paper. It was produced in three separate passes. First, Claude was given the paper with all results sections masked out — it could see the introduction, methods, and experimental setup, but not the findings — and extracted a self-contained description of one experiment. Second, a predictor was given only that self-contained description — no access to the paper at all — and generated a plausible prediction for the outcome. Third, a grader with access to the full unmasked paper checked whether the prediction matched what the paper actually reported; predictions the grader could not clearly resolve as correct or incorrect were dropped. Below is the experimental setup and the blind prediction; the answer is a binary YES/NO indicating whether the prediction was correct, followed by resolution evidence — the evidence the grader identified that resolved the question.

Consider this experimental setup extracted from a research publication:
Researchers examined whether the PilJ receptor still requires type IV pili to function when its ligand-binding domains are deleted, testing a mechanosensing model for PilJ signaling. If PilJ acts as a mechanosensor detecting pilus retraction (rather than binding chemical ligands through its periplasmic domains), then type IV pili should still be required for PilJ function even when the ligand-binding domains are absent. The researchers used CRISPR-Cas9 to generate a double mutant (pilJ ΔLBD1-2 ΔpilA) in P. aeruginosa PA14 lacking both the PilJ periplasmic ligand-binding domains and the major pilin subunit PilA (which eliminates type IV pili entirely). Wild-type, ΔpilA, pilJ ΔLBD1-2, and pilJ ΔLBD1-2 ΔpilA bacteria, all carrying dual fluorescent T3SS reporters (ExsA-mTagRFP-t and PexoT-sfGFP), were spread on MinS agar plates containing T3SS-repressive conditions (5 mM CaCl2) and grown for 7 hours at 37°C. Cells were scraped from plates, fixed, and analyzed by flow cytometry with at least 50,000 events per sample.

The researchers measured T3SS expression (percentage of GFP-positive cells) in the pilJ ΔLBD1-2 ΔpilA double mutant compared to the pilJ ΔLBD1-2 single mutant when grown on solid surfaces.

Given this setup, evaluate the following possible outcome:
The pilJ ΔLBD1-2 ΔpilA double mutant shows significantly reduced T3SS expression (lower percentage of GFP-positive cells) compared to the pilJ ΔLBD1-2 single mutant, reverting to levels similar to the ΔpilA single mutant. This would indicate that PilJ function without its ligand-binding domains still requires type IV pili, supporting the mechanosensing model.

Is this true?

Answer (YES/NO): NO